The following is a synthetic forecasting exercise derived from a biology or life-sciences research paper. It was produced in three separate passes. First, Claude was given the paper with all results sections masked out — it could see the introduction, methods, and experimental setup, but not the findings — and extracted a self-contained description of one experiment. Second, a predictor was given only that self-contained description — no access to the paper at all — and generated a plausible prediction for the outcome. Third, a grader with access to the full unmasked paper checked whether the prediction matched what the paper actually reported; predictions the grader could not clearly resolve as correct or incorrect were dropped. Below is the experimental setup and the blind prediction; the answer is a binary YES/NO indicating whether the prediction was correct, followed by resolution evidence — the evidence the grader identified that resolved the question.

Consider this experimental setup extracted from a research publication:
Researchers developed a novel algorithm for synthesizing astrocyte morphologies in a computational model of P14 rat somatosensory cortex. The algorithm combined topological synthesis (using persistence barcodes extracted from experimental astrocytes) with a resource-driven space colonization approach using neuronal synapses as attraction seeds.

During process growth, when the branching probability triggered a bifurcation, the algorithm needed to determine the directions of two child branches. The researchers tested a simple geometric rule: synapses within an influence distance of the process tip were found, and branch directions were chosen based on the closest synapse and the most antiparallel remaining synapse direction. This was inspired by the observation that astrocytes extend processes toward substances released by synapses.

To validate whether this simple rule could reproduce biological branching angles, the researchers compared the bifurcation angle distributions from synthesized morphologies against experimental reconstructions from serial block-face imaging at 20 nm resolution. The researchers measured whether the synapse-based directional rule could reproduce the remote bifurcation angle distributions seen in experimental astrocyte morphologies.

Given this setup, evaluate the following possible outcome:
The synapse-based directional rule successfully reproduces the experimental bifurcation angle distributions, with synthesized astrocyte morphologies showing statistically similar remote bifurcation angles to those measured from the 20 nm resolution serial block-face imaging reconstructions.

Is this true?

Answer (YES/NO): YES